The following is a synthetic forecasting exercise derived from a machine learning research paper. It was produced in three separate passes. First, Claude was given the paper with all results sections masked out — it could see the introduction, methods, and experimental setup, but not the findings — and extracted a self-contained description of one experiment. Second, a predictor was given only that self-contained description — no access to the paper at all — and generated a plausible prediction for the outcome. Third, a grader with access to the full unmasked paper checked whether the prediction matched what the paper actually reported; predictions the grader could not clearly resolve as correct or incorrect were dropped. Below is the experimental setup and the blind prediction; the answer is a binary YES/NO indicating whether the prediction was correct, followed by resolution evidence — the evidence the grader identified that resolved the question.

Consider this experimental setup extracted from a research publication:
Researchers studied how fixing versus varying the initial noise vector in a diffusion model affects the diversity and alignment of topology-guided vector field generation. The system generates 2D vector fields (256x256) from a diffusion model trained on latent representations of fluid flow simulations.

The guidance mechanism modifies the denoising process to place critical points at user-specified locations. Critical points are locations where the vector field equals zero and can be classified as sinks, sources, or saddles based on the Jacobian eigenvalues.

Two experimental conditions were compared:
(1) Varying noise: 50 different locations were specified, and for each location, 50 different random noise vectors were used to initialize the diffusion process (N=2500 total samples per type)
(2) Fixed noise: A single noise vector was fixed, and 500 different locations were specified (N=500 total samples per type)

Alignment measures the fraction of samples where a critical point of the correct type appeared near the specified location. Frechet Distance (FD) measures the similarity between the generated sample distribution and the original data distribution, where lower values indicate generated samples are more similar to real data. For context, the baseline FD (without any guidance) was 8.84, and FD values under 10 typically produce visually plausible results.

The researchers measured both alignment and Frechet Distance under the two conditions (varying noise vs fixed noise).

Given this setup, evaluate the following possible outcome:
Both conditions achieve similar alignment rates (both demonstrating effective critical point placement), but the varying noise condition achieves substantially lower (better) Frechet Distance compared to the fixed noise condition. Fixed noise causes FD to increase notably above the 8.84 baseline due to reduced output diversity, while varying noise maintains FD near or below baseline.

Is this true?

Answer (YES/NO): NO